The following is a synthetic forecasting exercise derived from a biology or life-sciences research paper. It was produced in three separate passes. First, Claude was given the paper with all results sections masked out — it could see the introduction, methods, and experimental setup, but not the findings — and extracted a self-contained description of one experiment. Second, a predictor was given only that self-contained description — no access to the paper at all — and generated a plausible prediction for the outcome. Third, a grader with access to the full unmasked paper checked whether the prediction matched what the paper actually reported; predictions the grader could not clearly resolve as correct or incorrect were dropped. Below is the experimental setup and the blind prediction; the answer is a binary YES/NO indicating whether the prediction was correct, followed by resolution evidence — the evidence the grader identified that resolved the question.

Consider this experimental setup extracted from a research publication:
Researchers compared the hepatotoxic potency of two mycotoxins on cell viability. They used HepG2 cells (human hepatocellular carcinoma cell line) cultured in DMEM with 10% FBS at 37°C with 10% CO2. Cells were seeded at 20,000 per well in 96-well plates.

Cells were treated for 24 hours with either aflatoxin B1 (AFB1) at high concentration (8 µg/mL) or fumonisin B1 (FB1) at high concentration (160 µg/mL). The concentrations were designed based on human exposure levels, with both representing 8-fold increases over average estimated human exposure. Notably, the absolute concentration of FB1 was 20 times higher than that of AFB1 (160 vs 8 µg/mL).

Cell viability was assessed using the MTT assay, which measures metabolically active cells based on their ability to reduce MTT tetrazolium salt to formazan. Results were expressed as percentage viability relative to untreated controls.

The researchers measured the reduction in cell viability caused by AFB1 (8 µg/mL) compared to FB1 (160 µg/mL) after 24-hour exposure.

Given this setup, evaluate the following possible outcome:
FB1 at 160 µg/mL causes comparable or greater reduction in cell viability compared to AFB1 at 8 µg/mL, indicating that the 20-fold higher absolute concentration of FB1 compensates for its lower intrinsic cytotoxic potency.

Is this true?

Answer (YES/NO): YES